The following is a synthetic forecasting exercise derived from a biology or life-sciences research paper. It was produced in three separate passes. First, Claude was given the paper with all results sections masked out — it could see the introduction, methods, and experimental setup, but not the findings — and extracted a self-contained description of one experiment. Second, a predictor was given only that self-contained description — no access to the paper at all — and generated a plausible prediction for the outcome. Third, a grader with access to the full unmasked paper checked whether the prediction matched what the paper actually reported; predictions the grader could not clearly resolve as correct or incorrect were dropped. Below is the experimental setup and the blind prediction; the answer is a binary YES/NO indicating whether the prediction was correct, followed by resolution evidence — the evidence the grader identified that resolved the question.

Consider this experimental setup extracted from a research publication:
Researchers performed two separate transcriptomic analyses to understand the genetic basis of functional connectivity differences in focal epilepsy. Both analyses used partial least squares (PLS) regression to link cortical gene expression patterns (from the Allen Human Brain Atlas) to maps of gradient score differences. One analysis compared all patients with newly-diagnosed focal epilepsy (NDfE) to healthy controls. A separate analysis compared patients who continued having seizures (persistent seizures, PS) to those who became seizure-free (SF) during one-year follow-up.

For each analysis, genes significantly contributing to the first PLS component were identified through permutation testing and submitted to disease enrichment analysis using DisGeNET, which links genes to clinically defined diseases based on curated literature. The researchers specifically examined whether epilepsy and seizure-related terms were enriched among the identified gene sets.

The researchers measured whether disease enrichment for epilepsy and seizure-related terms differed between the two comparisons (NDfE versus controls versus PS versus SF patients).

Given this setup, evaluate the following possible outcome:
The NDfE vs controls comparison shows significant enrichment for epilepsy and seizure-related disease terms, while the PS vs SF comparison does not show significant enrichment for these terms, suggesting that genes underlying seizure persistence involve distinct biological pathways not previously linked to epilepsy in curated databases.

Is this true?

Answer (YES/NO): YES